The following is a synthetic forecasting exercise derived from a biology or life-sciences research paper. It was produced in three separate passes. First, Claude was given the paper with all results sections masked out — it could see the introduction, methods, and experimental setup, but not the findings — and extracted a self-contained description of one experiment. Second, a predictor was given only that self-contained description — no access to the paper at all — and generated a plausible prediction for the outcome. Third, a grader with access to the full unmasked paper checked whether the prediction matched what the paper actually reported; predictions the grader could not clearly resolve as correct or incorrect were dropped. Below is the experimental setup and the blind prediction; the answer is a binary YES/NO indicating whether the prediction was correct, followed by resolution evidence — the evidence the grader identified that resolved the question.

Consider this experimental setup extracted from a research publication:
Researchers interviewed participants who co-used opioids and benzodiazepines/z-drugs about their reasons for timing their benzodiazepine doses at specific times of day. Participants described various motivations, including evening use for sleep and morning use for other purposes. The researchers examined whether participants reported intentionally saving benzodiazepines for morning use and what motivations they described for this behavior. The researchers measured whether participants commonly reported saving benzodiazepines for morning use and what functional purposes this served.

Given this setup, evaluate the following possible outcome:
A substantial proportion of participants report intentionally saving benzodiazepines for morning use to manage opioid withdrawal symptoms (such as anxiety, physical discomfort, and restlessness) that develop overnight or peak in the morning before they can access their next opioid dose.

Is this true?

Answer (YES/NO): NO